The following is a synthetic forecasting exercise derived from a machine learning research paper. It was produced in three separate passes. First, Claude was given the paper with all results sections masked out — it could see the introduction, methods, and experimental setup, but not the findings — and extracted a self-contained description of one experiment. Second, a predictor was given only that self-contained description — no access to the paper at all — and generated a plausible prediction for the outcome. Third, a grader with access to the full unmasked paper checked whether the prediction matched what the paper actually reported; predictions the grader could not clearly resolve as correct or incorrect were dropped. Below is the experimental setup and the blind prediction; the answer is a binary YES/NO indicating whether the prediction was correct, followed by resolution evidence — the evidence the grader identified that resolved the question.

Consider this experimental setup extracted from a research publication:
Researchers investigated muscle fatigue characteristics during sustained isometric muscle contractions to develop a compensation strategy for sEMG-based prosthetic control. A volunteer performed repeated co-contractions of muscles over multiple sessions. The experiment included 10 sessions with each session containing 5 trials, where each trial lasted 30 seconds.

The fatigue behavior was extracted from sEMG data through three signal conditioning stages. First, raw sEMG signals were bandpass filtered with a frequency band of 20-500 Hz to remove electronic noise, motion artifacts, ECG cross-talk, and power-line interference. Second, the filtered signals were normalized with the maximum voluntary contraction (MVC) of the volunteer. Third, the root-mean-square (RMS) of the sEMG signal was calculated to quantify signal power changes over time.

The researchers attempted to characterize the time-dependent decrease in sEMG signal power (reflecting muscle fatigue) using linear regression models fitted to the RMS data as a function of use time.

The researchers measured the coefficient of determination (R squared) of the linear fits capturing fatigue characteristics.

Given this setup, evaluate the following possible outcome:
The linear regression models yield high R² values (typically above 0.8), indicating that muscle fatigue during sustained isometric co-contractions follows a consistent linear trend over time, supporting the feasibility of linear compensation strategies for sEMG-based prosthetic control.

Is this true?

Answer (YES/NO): YES